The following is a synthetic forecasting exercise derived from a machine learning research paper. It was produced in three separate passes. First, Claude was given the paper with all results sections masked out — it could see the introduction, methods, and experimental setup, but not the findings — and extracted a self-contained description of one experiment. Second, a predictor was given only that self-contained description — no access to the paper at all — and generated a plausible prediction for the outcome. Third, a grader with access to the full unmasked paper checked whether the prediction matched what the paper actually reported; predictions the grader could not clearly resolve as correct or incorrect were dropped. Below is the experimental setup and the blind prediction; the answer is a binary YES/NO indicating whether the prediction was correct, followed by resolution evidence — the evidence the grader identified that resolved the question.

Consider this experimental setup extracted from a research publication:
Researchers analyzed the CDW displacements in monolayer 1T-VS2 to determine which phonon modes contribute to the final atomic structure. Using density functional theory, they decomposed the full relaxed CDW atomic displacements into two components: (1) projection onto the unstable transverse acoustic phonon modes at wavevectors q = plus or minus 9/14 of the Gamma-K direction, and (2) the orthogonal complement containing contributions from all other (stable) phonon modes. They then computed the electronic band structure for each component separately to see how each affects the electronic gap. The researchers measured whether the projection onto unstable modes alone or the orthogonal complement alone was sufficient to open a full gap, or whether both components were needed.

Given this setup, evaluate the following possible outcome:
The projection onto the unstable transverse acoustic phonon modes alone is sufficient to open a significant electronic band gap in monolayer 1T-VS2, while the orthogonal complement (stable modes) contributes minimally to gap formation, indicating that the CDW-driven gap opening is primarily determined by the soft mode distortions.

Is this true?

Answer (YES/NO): NO